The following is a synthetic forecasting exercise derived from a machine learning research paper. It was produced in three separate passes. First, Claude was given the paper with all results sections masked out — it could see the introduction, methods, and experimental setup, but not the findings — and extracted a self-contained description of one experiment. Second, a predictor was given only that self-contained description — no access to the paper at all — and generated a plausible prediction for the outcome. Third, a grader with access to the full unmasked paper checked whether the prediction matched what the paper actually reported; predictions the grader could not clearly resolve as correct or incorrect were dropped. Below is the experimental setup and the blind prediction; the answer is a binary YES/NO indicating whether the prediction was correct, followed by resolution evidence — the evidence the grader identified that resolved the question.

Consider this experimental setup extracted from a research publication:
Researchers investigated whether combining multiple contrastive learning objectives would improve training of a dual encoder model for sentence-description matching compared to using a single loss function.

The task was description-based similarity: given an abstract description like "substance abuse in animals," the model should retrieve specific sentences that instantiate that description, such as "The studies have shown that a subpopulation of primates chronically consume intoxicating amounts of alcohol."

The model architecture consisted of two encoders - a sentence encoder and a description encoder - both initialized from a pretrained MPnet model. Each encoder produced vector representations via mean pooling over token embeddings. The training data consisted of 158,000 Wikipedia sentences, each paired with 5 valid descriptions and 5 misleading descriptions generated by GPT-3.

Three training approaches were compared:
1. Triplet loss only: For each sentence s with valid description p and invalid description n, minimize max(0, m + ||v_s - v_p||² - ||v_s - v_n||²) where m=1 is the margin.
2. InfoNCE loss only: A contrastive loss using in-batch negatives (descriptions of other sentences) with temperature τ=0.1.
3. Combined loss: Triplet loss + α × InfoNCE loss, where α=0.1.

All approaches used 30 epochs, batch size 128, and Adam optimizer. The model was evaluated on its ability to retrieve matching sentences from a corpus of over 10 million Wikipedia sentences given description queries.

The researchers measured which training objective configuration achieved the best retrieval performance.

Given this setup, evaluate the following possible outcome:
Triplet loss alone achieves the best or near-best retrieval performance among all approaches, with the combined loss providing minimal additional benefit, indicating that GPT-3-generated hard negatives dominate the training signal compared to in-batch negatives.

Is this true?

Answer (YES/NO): NO